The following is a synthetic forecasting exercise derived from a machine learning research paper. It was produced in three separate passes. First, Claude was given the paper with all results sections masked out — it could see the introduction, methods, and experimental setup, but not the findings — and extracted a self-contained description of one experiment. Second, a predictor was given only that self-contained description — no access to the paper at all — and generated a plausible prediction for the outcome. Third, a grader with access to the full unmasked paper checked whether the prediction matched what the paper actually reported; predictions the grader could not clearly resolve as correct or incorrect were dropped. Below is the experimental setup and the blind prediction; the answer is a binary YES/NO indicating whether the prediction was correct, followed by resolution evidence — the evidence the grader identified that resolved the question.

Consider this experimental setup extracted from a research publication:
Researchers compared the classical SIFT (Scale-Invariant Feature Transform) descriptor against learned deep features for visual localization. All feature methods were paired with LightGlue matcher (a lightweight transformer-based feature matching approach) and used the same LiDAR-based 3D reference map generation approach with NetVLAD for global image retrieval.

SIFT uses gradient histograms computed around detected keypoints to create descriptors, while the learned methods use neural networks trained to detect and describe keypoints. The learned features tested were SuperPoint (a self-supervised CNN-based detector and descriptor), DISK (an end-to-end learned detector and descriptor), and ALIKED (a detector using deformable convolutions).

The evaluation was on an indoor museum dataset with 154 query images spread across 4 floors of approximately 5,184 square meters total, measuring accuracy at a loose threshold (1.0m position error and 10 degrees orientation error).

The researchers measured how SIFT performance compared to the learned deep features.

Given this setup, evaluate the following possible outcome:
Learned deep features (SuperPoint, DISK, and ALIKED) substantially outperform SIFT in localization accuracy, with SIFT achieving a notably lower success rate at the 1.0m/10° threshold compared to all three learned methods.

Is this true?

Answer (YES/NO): NO